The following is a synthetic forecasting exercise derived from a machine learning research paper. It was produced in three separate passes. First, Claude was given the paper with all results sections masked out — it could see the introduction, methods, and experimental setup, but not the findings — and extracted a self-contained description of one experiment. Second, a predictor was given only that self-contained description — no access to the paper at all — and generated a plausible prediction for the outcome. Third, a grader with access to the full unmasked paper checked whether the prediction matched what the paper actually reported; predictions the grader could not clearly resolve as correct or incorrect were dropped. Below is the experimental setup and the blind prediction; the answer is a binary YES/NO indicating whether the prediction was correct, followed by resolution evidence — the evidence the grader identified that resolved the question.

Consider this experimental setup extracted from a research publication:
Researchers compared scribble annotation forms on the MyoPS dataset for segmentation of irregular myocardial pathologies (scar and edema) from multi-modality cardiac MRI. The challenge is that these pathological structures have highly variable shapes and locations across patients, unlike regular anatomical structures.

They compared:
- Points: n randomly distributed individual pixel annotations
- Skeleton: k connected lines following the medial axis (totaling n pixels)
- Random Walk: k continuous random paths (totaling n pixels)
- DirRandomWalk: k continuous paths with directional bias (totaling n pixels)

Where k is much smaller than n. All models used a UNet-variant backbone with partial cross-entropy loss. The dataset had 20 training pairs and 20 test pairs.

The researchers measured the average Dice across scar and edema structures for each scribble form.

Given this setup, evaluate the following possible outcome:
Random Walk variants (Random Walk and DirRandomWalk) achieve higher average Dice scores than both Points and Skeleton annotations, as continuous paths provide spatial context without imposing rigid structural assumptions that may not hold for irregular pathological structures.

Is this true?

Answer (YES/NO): NO